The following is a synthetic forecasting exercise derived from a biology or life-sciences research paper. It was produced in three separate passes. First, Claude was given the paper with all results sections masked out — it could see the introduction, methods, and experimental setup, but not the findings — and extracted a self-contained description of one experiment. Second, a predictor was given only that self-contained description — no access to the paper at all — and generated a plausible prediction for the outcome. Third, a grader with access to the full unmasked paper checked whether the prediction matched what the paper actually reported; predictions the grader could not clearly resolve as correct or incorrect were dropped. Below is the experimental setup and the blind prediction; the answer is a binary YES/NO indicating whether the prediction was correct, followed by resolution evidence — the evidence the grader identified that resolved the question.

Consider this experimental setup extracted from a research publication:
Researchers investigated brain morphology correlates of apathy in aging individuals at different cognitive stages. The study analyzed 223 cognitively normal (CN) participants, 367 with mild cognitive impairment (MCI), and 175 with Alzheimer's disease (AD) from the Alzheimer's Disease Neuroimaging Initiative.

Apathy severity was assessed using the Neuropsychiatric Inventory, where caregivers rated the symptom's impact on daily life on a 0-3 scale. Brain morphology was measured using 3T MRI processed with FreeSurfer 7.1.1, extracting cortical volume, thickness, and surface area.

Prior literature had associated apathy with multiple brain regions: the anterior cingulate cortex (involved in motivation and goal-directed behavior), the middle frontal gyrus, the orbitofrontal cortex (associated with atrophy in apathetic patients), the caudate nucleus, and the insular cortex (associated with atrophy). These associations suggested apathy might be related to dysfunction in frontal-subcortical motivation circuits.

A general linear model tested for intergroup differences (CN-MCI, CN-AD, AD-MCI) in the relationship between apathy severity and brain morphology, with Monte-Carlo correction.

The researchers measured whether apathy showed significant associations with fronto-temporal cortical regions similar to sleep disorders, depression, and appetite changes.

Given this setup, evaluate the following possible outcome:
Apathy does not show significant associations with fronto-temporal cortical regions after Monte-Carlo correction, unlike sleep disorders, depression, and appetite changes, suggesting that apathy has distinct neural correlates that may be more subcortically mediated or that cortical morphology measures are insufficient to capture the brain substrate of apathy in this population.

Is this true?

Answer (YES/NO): YES